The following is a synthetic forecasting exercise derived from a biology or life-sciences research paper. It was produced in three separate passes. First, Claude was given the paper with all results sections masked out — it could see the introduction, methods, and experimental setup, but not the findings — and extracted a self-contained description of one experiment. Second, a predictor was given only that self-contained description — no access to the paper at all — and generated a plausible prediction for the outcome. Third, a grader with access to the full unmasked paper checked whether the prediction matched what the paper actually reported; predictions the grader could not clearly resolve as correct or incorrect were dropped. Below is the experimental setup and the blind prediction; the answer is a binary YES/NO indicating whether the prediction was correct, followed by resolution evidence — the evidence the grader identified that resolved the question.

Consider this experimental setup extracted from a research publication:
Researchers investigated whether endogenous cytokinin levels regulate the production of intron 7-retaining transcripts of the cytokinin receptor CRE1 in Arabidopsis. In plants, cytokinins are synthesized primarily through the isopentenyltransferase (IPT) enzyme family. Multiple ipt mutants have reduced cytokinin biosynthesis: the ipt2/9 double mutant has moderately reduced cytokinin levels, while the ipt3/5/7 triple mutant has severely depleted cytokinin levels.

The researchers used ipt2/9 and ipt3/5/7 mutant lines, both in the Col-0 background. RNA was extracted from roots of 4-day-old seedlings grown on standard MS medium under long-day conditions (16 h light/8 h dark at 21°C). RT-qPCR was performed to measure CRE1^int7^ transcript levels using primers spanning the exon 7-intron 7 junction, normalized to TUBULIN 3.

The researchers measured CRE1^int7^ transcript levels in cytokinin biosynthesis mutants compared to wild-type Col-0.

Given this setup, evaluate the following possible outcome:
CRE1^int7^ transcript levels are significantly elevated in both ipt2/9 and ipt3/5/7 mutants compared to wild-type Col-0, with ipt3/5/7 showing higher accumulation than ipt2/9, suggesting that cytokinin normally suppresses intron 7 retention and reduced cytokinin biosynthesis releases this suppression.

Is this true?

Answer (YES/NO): NO